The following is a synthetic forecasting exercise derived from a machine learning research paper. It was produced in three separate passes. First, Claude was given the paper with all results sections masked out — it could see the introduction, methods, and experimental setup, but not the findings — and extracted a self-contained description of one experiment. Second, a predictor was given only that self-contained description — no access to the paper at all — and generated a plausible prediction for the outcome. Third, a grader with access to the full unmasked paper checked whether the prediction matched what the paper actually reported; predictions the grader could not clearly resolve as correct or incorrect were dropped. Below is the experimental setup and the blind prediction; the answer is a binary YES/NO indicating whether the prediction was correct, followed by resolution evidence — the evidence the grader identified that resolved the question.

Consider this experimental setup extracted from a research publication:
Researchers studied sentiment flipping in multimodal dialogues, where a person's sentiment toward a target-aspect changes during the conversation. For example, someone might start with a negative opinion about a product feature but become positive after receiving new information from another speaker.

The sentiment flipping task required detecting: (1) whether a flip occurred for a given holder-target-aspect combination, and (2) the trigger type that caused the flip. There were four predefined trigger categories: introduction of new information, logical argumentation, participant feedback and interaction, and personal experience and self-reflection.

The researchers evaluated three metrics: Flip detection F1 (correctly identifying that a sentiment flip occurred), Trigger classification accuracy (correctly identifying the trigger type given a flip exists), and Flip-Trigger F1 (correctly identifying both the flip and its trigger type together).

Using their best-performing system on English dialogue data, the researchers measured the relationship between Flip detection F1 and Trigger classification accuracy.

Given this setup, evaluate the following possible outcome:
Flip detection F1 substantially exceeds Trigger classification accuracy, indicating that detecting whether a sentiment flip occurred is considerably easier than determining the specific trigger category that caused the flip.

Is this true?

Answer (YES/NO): NO